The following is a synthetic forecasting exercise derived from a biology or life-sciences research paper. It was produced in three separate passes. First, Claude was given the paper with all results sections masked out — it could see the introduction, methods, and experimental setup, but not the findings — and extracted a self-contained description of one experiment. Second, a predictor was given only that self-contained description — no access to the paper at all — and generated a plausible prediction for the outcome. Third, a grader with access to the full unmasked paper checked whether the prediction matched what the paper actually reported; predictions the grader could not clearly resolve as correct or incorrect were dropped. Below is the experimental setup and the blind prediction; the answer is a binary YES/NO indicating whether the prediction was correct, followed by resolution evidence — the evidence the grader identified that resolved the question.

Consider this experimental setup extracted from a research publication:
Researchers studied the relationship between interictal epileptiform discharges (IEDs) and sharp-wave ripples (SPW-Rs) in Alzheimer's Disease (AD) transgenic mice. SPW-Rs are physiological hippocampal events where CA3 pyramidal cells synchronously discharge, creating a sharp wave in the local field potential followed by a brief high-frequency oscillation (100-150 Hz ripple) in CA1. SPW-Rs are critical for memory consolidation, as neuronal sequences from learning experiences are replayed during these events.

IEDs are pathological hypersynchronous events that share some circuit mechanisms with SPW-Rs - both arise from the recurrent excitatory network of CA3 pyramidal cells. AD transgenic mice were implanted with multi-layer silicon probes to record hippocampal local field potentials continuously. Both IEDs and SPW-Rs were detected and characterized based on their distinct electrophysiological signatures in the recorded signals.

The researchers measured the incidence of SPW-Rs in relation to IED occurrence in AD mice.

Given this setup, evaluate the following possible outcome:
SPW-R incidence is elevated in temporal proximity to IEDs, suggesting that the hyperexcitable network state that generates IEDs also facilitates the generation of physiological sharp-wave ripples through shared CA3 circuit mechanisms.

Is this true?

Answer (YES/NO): NO